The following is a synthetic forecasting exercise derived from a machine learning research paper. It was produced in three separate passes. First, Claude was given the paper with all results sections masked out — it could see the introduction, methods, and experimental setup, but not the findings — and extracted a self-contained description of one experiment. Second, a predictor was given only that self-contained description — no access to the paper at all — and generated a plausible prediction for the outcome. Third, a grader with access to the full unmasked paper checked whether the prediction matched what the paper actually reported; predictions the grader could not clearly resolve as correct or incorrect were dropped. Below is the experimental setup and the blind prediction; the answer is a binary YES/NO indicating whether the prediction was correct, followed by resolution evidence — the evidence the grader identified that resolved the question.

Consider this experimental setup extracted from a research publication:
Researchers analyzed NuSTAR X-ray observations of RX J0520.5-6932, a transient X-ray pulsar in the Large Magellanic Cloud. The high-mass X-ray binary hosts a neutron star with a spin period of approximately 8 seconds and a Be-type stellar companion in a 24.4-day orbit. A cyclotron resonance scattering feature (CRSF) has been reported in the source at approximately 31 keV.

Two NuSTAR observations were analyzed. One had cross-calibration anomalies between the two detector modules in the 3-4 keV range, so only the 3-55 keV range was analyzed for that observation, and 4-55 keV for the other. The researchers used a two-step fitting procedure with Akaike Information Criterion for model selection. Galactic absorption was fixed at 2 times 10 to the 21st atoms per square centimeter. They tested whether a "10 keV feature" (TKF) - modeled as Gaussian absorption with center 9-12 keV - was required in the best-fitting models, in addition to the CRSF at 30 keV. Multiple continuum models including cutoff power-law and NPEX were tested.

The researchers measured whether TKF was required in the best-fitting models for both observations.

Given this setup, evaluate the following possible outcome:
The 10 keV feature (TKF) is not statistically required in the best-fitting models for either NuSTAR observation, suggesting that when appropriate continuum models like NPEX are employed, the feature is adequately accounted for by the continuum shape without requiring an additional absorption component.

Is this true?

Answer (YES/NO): NO